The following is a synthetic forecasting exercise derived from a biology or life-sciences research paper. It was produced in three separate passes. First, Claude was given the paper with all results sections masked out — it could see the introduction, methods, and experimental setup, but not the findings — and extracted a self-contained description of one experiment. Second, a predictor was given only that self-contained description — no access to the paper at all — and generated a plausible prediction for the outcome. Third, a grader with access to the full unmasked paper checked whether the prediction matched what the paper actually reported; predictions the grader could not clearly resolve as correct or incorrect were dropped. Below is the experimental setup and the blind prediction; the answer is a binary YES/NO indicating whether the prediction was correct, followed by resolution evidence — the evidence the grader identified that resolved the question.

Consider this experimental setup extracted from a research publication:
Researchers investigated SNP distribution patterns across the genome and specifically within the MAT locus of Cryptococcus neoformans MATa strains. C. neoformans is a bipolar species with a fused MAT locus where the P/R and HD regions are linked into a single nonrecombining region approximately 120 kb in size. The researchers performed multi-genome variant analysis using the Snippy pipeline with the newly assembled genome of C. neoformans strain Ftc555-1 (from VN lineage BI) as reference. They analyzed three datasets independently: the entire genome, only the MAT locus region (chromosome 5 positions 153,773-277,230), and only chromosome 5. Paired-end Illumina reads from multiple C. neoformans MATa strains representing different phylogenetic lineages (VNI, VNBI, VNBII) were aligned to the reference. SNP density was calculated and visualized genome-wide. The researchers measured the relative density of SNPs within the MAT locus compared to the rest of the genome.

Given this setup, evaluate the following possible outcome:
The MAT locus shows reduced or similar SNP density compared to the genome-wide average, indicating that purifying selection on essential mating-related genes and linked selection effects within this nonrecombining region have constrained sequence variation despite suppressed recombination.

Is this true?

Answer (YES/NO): NO